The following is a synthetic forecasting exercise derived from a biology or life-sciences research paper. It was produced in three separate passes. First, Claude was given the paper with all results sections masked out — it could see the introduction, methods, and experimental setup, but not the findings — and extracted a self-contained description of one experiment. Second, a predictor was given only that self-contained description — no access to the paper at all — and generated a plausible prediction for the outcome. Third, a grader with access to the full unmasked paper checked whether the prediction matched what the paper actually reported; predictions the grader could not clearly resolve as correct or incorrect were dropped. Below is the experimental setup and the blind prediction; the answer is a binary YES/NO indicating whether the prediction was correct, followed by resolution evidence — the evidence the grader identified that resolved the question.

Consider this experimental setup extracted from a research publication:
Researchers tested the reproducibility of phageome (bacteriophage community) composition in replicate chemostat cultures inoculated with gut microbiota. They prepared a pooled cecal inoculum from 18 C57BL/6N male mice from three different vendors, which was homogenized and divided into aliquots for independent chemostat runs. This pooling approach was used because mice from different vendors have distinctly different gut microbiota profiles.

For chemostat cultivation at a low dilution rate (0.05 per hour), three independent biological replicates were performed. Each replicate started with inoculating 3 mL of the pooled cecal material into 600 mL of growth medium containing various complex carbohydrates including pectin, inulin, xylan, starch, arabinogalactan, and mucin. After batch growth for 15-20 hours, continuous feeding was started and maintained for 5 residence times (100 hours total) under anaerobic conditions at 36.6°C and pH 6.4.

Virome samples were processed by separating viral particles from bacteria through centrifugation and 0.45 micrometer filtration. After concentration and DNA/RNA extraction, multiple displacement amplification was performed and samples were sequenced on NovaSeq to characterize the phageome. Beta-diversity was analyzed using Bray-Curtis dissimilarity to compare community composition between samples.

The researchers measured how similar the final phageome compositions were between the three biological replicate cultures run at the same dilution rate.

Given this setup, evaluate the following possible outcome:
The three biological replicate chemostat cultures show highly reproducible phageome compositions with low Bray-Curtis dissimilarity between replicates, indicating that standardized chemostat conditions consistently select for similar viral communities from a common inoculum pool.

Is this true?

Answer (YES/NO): YES